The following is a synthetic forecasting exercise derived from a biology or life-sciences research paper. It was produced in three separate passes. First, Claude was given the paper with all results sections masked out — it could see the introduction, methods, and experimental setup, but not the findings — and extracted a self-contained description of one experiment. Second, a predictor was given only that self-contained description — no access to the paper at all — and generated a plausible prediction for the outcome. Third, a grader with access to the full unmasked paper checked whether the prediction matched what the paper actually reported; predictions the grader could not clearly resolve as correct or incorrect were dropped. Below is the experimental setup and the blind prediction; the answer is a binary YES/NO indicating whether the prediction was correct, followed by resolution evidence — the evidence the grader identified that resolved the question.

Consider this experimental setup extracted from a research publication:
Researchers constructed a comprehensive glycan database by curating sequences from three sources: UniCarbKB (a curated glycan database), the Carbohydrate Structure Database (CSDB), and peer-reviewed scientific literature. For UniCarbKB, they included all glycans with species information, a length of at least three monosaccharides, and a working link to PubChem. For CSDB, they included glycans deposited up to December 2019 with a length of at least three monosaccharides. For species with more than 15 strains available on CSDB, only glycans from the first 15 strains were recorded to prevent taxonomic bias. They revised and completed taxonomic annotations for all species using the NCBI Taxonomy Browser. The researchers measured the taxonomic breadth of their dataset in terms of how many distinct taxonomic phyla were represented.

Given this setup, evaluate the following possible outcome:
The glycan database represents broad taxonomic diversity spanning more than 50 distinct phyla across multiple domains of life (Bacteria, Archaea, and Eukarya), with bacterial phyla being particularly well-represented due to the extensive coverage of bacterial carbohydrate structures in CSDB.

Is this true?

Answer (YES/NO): NO